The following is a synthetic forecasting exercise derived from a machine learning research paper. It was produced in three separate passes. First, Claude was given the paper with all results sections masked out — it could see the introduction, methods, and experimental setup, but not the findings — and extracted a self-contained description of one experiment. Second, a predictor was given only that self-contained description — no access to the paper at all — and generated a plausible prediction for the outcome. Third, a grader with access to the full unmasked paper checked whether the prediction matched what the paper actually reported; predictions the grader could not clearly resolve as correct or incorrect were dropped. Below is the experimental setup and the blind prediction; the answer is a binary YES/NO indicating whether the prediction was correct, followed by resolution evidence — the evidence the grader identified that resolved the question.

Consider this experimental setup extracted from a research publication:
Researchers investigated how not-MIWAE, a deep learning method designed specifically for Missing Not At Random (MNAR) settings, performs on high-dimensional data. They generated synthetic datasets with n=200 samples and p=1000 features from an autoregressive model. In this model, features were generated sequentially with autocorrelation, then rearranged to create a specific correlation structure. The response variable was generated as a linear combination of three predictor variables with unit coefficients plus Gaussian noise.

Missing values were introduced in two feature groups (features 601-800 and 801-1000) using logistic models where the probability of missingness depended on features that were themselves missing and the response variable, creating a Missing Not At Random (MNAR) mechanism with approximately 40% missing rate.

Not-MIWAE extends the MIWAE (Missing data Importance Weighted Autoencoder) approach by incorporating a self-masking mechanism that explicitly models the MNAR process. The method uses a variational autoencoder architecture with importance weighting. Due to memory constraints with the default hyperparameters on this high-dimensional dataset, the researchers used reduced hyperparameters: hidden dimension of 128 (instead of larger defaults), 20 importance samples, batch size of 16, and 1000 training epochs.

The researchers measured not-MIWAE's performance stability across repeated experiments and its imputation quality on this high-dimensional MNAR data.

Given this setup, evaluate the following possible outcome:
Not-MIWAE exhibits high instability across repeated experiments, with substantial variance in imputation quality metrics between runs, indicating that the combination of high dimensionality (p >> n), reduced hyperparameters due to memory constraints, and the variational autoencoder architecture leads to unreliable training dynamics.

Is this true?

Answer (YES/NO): YES